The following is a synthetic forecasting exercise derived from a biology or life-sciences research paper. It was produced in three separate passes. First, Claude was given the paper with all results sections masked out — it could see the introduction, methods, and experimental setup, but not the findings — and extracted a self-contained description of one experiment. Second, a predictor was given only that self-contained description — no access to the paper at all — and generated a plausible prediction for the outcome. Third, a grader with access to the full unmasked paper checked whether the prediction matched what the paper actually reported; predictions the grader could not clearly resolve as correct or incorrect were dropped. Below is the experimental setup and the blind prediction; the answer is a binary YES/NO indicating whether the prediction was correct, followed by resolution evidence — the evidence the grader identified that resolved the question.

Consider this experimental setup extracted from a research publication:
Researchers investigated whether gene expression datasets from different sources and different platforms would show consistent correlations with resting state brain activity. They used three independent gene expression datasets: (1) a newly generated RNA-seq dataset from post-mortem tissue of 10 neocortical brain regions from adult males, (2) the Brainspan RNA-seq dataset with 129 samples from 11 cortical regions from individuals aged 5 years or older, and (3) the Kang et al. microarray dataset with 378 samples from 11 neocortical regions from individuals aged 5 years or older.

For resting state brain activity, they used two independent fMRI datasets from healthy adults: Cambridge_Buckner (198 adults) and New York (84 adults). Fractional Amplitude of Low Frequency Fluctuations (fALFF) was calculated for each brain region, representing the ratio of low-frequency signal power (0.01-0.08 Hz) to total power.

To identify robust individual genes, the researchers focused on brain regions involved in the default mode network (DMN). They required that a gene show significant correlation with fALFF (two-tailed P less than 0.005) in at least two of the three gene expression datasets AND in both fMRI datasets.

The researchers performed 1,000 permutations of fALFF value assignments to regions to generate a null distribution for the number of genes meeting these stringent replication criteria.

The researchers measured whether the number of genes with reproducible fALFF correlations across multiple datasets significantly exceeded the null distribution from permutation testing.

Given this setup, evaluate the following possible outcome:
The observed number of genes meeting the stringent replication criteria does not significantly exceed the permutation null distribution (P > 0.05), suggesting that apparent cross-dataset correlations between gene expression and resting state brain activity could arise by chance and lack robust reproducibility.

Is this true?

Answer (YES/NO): NO